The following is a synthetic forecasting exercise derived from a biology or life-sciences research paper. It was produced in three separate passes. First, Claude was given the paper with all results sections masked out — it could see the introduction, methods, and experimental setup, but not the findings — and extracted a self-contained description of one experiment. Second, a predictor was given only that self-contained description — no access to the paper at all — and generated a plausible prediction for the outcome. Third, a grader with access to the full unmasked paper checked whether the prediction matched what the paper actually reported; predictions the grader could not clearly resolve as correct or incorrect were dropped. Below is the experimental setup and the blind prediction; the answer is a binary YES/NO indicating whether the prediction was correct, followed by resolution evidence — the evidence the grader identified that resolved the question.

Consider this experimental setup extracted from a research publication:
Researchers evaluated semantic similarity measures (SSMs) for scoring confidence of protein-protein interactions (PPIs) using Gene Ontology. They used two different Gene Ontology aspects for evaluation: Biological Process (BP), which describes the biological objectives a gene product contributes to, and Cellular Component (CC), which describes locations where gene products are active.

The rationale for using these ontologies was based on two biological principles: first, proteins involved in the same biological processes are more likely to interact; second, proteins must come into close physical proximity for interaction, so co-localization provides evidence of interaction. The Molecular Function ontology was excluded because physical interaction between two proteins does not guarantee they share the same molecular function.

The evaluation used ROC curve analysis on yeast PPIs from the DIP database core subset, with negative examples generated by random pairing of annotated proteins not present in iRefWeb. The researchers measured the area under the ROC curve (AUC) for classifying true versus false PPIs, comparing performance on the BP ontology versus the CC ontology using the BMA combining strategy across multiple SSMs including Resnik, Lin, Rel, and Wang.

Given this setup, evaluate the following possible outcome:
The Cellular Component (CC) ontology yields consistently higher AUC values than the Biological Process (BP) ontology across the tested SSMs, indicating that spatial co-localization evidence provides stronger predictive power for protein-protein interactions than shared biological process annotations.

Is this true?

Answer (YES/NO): NO